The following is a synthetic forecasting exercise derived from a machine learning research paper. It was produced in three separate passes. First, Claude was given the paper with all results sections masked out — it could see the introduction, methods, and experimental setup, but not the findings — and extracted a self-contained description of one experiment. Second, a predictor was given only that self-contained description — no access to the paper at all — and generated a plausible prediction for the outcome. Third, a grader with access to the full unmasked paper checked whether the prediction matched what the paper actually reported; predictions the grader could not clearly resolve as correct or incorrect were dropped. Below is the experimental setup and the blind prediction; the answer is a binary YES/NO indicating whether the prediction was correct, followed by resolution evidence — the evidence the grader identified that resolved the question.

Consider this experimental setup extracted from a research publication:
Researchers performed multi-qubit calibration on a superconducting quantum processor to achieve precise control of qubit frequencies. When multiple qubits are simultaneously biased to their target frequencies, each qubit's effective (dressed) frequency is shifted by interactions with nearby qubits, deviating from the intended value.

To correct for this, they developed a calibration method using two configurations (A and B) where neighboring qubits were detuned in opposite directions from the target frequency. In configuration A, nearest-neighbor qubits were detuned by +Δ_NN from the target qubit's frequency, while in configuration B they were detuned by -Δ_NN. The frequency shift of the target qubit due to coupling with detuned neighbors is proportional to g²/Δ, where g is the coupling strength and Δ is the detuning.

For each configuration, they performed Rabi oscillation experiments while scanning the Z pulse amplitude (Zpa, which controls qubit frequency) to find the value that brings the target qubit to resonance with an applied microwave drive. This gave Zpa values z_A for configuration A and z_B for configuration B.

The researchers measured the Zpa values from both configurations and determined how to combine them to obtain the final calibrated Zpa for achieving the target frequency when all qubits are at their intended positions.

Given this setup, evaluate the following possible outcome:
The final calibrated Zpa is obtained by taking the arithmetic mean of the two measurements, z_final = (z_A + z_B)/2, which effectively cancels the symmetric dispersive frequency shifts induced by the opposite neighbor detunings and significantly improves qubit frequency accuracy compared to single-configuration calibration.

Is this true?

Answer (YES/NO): YES